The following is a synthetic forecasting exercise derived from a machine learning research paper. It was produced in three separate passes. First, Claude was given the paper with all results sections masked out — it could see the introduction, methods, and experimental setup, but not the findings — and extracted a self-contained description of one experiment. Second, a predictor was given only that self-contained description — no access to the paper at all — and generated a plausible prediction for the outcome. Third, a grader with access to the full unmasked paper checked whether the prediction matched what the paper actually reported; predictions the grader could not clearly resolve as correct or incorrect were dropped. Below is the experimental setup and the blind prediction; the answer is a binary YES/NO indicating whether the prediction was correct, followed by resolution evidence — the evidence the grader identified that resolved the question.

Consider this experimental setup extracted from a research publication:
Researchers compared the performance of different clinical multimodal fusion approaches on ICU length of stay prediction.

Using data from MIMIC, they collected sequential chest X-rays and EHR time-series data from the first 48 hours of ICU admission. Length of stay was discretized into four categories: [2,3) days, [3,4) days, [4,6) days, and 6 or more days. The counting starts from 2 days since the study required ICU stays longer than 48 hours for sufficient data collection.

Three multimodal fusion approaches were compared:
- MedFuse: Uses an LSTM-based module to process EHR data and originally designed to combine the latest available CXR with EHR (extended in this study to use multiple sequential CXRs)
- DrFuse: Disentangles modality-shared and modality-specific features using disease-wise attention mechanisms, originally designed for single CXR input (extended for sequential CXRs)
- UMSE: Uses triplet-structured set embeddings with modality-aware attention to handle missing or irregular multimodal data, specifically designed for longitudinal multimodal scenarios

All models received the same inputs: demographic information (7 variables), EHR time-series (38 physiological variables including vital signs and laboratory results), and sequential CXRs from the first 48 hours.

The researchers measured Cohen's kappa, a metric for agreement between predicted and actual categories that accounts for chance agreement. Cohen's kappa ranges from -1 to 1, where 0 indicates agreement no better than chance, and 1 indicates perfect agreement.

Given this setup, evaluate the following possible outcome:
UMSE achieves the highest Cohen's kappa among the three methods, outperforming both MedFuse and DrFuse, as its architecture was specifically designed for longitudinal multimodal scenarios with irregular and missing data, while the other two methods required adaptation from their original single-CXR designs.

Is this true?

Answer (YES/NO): NO